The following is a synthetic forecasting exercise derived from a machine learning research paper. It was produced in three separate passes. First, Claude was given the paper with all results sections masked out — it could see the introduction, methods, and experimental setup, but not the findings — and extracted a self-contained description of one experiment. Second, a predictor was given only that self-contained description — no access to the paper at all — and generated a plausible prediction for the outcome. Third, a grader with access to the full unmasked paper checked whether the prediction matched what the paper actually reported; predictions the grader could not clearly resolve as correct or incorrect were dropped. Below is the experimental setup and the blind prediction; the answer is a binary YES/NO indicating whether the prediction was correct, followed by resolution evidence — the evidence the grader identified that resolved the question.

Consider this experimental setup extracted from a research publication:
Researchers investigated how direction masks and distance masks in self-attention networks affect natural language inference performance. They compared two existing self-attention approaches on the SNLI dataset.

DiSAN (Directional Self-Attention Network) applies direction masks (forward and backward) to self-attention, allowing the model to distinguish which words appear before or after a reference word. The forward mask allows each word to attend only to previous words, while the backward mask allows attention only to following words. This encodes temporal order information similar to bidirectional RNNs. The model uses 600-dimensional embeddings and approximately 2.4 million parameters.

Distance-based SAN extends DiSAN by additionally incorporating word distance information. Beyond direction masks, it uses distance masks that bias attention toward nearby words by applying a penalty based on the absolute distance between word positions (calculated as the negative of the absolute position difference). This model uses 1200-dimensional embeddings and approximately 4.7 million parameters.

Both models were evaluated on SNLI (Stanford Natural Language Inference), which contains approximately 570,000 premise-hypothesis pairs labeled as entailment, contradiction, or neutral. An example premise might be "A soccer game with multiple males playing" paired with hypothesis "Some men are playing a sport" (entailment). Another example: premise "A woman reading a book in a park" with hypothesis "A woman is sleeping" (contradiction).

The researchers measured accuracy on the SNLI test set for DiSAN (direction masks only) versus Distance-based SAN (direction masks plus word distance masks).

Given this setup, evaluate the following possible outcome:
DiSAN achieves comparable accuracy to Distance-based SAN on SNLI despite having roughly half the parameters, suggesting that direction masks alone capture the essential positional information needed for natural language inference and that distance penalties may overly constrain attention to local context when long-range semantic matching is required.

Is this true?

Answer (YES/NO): NO